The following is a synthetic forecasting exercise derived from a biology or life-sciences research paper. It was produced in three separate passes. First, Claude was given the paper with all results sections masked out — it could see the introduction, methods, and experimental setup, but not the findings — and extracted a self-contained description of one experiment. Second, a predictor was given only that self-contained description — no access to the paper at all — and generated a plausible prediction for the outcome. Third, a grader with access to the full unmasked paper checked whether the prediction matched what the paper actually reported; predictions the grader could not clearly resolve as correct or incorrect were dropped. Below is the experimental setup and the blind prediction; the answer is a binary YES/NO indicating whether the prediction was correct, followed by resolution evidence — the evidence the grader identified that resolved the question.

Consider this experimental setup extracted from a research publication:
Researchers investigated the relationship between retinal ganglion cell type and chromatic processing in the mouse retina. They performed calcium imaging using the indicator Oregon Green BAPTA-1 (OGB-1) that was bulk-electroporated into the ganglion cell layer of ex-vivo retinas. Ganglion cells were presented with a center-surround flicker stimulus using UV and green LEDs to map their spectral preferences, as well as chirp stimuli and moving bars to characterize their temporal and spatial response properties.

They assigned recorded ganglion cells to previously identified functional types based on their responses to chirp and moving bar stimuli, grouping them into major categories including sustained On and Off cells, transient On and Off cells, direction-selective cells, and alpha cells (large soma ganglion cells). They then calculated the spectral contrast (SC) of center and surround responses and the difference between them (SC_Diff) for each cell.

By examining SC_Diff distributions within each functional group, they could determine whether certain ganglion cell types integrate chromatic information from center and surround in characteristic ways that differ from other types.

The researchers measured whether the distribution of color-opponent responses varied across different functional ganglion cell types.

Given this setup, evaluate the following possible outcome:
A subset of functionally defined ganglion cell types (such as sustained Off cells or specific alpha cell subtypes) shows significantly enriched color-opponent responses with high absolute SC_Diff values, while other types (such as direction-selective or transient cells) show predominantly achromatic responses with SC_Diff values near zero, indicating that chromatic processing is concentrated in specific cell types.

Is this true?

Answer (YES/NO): NO